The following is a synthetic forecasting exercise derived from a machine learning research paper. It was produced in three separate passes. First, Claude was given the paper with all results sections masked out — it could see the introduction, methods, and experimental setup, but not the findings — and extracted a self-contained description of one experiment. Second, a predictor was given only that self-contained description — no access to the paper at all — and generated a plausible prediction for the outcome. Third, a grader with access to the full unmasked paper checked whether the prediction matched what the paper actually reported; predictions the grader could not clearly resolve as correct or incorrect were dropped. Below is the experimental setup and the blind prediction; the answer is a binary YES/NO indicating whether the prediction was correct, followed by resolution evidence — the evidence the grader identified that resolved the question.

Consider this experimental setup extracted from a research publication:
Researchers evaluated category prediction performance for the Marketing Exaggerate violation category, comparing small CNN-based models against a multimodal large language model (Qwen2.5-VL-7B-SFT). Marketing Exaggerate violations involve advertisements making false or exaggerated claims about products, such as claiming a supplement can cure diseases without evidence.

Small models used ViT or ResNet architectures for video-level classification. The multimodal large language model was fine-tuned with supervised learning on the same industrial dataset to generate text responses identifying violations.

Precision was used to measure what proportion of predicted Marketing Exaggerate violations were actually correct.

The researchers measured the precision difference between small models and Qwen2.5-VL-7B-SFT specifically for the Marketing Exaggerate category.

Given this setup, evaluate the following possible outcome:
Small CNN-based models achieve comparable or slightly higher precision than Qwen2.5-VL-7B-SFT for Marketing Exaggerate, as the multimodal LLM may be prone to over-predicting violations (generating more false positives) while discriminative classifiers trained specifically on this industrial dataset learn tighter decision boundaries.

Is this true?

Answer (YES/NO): NO